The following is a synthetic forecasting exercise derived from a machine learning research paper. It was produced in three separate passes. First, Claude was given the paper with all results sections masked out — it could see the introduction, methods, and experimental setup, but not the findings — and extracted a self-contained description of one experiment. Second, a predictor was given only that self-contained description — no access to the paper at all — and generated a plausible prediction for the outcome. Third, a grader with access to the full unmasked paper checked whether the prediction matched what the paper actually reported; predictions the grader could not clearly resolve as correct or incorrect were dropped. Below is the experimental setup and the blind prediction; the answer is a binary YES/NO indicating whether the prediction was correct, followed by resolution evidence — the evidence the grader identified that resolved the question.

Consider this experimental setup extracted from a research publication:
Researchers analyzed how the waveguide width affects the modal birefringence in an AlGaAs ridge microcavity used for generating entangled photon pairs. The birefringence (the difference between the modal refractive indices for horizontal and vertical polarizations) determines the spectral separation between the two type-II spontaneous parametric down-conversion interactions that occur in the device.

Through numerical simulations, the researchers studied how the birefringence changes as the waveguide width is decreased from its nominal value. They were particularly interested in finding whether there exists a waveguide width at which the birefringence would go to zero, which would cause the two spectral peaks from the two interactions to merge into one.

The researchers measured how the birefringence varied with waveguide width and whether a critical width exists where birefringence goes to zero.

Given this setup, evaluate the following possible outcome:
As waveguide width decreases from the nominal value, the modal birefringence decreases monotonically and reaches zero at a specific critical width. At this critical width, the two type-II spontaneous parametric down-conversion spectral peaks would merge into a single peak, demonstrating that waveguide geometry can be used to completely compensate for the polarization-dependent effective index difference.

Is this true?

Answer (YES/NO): YES